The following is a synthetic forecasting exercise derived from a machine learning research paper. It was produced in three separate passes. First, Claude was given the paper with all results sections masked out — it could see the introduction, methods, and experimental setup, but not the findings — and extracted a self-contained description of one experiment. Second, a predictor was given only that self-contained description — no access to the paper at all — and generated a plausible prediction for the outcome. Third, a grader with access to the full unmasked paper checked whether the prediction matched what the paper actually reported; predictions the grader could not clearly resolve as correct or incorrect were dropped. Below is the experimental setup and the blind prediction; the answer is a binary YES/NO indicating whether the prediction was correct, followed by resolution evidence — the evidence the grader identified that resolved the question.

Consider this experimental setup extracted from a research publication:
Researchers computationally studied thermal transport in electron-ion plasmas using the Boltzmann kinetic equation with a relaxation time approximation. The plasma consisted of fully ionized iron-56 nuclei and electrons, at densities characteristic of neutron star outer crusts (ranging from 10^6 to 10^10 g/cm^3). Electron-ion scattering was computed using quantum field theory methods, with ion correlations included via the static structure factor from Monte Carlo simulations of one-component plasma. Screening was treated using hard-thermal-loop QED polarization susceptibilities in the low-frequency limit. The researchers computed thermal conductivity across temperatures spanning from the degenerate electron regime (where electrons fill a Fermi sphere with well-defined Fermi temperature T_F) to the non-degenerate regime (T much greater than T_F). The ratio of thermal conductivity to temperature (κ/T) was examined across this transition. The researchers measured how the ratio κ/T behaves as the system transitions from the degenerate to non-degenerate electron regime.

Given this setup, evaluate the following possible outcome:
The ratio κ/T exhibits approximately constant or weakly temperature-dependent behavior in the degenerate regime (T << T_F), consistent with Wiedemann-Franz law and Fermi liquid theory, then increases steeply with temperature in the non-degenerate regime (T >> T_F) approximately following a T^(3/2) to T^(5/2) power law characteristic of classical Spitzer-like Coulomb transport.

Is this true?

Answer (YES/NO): NO